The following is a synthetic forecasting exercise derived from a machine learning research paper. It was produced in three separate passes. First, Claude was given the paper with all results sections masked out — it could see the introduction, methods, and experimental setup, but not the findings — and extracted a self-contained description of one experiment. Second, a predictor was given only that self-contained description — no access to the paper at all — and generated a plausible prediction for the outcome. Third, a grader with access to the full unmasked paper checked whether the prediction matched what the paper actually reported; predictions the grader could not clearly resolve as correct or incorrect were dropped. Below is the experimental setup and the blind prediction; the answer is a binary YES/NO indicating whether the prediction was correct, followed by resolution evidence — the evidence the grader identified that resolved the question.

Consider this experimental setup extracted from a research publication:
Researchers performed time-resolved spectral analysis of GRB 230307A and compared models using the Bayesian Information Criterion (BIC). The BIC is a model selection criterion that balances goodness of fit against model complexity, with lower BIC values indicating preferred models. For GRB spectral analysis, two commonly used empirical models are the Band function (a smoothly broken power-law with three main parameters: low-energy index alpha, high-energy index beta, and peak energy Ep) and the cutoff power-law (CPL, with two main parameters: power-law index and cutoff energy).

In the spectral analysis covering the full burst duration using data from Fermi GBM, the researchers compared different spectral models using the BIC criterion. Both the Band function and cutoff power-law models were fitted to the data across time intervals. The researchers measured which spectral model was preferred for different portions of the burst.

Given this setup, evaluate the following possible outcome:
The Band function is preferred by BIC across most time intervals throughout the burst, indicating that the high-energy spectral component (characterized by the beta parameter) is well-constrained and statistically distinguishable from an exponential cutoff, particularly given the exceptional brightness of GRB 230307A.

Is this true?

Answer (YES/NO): YES